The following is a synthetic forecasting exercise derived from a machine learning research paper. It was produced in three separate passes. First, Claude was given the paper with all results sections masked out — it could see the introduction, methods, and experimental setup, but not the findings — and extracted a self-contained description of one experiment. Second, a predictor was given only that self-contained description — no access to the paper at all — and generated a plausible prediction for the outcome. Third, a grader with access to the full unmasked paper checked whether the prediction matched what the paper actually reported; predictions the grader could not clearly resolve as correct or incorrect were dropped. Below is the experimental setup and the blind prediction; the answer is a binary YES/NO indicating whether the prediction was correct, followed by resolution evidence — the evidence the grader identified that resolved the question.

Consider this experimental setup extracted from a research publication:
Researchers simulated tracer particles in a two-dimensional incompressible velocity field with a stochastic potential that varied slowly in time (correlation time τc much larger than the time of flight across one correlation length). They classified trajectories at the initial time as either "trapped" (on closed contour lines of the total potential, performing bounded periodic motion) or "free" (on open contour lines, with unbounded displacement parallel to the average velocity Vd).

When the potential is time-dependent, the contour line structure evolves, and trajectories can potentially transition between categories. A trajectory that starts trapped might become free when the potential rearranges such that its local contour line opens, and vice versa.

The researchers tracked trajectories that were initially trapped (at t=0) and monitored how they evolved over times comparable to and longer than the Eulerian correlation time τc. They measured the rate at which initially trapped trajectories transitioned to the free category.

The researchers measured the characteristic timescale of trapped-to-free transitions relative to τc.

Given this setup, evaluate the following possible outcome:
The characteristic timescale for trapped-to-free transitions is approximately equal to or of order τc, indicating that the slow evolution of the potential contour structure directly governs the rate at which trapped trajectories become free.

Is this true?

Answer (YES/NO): NO